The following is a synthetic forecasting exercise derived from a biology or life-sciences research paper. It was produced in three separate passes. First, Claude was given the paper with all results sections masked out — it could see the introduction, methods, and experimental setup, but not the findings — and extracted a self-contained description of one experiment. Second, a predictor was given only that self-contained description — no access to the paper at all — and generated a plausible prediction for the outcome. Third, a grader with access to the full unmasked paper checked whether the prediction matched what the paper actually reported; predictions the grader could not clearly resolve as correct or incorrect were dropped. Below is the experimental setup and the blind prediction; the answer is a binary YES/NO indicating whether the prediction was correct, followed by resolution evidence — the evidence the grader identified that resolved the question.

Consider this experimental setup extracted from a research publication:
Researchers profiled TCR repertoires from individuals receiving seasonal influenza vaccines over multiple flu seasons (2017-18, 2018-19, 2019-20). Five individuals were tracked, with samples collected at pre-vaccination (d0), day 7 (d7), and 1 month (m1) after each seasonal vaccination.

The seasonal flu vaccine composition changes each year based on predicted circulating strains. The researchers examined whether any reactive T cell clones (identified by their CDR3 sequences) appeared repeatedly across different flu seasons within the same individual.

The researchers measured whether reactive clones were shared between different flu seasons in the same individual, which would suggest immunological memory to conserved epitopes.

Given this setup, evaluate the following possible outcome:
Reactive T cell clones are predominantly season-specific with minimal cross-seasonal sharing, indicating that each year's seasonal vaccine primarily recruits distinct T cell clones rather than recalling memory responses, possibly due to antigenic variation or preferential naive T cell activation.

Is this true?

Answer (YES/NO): YES